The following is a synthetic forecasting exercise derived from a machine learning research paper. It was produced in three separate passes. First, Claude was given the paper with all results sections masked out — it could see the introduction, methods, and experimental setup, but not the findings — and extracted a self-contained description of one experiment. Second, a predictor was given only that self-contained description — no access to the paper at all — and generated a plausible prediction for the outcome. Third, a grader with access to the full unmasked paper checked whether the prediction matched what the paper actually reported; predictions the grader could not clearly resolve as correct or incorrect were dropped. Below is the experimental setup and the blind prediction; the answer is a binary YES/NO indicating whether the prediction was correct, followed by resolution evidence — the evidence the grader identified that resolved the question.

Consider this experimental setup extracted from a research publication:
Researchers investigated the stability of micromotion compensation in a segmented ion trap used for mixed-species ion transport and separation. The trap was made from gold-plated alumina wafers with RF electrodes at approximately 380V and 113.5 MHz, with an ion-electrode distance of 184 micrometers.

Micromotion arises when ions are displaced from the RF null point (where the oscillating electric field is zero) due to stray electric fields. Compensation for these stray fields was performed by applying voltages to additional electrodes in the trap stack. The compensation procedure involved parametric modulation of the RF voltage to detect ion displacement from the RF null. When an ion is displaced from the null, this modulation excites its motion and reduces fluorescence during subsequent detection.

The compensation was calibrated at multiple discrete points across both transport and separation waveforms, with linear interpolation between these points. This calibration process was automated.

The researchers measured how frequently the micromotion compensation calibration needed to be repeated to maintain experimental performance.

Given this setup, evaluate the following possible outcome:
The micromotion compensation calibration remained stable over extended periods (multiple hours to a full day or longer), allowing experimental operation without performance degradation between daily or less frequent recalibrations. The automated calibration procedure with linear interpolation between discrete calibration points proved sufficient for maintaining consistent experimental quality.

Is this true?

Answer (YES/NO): YES